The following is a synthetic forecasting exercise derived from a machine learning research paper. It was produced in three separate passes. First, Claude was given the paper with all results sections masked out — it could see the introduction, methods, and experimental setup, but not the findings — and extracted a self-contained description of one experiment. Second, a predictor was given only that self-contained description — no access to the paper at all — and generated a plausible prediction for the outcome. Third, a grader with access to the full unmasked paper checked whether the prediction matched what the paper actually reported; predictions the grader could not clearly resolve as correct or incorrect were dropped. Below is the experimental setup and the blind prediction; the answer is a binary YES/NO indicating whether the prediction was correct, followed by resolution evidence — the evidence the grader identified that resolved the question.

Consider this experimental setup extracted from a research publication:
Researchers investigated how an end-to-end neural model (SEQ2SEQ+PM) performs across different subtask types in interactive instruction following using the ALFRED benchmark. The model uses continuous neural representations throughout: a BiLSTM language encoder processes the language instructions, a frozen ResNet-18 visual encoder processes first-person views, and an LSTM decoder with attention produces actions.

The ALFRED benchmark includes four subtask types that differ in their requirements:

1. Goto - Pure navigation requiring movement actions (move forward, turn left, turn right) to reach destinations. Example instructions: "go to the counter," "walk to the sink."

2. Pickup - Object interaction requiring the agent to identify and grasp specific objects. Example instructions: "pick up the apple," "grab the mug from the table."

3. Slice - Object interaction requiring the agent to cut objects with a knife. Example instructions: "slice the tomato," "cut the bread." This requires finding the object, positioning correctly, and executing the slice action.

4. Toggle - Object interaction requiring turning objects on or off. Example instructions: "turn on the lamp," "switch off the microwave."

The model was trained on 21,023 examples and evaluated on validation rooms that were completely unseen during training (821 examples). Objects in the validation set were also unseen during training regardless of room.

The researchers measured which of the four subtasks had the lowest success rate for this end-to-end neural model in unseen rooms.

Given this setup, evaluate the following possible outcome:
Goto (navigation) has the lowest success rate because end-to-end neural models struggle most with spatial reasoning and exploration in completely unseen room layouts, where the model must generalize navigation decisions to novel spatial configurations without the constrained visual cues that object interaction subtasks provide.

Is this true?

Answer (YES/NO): NO